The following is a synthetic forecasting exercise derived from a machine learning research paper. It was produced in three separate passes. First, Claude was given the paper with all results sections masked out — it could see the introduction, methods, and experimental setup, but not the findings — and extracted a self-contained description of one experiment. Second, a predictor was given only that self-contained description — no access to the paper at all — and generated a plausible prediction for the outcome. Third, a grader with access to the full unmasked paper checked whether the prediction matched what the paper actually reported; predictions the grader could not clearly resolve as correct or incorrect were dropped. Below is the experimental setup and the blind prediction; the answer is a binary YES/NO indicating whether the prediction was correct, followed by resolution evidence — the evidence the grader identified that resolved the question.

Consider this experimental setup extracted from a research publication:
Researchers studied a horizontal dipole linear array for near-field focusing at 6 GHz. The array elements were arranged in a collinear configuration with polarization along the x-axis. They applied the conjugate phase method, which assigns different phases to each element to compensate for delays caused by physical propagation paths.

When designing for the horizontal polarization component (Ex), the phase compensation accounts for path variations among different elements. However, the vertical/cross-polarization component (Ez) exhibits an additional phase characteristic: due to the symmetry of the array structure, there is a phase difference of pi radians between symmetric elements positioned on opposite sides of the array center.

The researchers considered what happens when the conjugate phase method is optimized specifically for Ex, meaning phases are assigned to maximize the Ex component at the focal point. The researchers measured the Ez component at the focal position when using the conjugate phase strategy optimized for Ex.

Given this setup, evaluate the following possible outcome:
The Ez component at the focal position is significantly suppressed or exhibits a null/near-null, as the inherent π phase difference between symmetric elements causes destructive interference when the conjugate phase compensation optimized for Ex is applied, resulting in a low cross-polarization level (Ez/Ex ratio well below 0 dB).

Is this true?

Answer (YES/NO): YES